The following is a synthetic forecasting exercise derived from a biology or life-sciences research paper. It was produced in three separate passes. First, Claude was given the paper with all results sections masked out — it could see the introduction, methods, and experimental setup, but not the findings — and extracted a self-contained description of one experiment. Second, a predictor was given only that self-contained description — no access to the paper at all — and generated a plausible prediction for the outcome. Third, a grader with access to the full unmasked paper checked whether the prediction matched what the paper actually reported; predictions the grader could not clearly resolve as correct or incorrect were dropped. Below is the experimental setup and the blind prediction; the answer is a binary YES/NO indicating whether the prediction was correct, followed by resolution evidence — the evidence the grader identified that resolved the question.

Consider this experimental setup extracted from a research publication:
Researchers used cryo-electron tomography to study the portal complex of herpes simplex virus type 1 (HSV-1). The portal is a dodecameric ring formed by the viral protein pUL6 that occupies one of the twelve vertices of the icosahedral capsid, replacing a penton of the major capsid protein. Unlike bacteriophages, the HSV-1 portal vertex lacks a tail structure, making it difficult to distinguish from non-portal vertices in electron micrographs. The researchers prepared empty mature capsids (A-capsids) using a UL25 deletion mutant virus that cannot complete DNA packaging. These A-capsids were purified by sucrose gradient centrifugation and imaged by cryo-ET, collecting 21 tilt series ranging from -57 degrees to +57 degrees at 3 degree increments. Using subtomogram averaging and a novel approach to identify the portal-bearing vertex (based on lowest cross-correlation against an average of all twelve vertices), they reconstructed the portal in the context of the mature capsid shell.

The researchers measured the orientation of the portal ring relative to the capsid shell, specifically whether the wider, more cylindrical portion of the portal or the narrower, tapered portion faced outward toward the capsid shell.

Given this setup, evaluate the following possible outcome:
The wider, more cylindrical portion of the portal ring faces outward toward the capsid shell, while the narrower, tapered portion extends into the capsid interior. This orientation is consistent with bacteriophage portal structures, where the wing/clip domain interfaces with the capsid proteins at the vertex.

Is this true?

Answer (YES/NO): NO